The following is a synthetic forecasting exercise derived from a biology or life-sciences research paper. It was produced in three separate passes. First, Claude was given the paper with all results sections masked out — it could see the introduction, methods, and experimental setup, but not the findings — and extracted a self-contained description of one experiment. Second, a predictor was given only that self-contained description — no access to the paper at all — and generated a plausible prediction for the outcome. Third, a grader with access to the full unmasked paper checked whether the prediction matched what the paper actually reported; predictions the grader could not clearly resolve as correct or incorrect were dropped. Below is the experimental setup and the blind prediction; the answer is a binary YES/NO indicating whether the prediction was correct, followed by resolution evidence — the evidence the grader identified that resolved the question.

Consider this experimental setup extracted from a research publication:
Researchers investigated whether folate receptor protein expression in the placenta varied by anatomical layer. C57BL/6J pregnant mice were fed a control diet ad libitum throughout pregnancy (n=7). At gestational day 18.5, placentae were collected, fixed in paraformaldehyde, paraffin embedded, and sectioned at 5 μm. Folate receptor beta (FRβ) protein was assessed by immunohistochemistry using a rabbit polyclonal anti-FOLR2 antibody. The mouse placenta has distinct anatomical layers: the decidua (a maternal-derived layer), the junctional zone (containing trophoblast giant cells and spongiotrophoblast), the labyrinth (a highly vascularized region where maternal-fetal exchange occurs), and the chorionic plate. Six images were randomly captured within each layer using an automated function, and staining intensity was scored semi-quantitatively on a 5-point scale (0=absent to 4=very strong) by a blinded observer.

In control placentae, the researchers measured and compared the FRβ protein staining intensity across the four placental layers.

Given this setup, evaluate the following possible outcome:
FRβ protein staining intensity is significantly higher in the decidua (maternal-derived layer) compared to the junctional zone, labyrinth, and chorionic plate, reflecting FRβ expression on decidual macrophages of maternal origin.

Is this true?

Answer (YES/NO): NO